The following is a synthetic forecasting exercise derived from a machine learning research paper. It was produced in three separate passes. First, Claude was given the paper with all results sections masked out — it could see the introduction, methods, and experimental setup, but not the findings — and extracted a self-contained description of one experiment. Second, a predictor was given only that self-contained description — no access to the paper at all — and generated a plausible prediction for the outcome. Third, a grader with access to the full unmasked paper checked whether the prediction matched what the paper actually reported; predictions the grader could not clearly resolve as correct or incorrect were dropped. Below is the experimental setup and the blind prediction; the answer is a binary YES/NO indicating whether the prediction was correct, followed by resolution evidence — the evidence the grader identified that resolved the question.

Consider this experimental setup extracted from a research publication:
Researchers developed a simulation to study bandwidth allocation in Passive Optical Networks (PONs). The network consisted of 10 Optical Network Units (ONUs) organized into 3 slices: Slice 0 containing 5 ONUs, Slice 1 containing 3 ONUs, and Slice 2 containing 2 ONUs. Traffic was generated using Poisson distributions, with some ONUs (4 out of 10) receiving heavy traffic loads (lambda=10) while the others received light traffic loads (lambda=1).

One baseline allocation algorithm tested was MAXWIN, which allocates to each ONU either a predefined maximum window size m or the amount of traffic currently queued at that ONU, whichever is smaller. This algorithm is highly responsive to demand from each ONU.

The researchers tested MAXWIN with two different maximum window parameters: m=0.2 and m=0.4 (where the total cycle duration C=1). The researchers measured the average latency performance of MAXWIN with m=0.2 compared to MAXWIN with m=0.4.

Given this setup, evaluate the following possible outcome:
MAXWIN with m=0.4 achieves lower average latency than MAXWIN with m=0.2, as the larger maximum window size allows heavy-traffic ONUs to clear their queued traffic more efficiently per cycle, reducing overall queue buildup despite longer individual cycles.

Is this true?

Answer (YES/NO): NO